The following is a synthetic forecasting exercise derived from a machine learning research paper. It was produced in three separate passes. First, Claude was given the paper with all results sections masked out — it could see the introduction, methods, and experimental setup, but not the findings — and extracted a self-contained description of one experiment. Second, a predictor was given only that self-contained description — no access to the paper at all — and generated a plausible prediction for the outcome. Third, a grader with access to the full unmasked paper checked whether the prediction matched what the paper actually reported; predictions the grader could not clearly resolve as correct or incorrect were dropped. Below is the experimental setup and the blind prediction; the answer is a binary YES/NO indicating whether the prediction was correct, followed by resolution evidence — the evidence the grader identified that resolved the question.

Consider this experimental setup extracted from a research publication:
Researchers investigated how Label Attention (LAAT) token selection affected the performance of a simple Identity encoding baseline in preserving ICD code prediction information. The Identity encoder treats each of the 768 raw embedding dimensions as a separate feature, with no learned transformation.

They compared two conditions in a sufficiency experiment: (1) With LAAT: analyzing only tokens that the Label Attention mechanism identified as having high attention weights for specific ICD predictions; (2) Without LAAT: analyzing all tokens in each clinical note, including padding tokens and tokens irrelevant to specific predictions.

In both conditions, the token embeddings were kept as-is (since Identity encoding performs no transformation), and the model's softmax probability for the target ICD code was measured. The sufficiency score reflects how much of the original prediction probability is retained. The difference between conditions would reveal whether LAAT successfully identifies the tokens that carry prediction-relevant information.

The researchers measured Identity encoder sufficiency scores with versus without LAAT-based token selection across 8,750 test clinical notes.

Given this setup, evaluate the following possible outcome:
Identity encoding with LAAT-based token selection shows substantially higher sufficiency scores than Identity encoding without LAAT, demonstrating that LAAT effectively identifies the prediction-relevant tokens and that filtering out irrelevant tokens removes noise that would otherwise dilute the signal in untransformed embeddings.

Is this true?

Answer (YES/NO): YES